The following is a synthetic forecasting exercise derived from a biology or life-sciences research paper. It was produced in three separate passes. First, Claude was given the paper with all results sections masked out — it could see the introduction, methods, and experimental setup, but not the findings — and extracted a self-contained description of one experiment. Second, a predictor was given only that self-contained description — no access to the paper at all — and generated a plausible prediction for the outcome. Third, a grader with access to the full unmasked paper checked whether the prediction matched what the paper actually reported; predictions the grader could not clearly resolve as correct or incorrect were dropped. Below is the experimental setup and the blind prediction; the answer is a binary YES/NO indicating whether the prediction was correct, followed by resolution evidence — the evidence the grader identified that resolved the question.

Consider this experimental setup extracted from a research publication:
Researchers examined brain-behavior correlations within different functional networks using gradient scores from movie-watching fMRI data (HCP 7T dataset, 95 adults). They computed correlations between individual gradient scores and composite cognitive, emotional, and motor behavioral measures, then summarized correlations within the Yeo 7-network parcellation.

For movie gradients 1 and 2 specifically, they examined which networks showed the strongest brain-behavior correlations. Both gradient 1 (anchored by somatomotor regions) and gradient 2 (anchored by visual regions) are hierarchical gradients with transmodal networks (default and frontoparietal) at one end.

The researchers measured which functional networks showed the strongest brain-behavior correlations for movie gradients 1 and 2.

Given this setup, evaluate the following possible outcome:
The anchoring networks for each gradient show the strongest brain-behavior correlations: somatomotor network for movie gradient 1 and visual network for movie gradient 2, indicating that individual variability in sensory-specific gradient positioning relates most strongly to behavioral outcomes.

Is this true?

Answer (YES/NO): NO